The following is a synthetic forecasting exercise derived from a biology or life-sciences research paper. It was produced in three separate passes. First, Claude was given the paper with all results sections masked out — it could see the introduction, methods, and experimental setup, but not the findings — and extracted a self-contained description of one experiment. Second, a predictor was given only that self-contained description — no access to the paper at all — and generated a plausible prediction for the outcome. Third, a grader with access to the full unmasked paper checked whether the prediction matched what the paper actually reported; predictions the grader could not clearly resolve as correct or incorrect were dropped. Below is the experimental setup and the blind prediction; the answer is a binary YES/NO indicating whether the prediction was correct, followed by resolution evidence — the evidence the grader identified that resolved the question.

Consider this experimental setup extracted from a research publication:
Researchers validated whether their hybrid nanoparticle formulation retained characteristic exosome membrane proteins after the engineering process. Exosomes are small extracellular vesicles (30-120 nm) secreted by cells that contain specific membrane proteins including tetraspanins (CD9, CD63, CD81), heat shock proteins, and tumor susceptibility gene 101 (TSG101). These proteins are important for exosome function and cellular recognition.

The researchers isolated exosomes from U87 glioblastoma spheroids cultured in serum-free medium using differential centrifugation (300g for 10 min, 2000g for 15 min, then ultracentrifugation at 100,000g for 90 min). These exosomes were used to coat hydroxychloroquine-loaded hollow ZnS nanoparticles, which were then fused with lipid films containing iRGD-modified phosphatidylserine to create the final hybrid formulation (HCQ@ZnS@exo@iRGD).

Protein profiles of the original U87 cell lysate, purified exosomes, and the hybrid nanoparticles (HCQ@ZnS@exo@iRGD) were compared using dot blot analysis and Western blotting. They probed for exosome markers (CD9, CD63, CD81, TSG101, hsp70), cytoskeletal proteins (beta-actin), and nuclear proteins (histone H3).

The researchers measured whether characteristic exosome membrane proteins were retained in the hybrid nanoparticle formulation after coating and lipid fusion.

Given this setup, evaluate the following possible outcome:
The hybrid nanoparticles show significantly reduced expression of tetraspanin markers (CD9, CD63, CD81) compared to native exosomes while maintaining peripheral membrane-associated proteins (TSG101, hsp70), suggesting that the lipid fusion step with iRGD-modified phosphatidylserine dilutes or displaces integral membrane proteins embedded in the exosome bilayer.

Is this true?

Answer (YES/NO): NO